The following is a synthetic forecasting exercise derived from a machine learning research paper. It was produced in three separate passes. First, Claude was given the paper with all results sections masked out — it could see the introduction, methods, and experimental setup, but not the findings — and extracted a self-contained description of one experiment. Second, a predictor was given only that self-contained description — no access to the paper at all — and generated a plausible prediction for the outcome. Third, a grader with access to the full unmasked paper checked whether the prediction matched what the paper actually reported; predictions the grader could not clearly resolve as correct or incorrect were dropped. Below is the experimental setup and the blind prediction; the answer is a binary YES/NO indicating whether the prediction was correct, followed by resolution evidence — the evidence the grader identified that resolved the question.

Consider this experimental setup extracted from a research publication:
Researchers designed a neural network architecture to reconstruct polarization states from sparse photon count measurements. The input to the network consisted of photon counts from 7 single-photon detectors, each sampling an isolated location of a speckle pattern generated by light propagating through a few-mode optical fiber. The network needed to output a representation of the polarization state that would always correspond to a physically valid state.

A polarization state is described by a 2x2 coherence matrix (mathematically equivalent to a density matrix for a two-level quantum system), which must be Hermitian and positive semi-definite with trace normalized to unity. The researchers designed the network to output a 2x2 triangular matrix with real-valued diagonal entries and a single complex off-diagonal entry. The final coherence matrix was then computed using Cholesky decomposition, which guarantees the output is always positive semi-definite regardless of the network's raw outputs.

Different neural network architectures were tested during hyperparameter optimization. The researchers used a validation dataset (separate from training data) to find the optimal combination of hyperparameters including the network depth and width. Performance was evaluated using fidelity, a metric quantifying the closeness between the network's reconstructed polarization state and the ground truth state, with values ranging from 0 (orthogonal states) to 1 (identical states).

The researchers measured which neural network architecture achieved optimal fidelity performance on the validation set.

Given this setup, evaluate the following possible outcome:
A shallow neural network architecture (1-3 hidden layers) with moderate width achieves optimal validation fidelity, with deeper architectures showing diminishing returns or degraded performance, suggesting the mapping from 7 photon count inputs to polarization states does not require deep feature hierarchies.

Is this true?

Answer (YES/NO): NO